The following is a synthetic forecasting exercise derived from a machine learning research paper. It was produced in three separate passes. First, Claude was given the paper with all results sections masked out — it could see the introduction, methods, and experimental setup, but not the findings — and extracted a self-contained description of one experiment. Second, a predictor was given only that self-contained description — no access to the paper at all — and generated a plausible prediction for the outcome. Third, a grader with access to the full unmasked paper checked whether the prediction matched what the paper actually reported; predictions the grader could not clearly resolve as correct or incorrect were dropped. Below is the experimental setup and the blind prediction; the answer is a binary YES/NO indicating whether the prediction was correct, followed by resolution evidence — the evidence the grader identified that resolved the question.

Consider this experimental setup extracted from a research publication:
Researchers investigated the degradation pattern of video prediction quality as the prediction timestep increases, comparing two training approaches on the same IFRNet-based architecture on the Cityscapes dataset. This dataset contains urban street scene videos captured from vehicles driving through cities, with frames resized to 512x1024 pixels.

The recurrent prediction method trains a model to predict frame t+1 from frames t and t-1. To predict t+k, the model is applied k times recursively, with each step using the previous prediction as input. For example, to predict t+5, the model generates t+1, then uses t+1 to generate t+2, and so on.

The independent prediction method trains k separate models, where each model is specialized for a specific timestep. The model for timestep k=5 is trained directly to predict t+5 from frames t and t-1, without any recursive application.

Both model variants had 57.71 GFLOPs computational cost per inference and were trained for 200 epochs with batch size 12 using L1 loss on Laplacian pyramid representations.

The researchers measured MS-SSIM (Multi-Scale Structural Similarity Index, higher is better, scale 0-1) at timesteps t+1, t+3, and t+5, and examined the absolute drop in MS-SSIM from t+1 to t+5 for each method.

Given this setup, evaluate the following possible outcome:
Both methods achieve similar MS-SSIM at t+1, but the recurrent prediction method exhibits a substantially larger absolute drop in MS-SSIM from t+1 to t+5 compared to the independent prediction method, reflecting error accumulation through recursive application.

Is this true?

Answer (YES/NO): YES